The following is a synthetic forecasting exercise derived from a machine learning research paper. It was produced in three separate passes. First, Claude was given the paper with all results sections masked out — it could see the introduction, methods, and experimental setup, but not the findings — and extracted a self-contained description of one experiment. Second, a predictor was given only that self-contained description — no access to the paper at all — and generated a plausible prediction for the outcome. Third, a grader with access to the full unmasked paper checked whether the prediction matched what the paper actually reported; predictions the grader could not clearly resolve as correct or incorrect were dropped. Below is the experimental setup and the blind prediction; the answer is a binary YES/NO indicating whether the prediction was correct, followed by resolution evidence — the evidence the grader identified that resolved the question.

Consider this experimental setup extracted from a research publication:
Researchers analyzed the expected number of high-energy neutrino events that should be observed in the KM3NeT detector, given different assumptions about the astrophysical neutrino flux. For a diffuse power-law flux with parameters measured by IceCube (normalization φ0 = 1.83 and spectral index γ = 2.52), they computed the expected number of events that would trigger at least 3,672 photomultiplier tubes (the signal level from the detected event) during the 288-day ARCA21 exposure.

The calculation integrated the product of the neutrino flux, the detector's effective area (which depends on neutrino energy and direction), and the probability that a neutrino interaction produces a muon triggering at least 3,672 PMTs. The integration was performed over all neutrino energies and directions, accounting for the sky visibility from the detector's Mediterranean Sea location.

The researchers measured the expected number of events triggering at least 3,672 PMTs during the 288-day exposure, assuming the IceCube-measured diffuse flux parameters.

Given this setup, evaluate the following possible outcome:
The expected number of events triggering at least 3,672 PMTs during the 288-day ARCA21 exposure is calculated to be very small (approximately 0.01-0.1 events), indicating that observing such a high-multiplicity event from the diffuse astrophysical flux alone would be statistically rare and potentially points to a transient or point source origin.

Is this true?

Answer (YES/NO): NO